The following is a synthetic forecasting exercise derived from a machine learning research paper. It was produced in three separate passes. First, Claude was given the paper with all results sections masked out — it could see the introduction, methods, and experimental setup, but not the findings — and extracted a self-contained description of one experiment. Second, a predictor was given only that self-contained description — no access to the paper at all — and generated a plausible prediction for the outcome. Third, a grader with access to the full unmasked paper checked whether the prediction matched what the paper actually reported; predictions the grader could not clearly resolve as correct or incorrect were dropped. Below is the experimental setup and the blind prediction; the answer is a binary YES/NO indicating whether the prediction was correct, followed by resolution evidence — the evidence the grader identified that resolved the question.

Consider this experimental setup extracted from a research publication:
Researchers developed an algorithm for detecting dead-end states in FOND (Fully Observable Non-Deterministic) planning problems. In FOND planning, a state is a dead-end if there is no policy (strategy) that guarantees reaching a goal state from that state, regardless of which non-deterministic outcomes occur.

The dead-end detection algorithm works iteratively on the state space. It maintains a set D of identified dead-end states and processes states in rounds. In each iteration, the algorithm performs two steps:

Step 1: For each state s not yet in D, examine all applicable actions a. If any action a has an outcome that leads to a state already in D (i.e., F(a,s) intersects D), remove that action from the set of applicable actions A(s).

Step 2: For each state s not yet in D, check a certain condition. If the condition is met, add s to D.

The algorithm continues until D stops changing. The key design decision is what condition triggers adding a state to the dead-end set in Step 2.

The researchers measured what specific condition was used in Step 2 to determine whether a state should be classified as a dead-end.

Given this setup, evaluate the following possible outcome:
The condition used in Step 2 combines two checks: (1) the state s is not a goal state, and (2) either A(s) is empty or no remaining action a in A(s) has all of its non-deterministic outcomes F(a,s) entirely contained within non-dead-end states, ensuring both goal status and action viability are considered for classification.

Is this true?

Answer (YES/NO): NO